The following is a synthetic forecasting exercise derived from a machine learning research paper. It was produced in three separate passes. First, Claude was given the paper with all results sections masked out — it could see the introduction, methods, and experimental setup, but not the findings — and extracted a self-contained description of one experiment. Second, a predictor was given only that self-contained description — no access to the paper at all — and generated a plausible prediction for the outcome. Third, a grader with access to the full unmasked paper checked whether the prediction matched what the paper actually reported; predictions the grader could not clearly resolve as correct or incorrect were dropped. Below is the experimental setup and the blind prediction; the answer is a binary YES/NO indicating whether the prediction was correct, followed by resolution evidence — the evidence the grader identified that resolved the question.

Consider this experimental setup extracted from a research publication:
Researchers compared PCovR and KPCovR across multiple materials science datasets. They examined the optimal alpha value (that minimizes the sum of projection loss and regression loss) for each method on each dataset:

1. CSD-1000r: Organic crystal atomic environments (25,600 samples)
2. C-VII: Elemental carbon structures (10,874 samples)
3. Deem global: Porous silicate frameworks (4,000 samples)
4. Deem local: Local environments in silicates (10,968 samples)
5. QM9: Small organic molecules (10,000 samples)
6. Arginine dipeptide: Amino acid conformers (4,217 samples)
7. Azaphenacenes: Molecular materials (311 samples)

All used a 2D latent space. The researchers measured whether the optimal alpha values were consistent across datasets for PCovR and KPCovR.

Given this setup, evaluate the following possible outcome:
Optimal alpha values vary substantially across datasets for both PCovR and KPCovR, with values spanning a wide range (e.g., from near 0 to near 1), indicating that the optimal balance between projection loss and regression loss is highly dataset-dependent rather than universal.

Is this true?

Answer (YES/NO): NO